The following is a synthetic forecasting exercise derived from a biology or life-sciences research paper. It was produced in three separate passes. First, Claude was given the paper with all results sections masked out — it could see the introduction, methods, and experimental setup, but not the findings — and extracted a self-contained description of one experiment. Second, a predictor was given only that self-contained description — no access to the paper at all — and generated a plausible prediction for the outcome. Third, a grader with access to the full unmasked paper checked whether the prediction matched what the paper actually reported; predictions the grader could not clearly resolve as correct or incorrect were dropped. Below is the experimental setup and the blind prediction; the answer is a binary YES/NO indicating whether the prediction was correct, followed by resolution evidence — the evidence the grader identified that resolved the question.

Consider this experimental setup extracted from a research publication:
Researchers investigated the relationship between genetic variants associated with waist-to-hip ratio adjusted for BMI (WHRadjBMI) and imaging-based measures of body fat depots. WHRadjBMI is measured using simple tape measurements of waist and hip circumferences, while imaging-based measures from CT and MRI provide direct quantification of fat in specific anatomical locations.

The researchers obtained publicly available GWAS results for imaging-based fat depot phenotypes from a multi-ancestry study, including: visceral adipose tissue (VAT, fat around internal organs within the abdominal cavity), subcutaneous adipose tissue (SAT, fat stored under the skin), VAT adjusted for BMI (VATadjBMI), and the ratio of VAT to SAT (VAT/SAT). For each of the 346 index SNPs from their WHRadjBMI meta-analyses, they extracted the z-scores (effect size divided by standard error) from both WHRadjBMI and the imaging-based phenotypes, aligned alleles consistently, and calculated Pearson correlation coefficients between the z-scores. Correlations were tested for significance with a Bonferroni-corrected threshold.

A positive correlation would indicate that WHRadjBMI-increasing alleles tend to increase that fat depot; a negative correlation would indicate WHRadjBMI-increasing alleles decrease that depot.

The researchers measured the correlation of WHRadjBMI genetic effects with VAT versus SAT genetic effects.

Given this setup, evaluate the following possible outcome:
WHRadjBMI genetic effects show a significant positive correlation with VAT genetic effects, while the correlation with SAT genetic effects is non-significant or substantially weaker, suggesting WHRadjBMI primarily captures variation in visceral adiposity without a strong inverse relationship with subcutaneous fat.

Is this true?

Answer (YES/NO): NO